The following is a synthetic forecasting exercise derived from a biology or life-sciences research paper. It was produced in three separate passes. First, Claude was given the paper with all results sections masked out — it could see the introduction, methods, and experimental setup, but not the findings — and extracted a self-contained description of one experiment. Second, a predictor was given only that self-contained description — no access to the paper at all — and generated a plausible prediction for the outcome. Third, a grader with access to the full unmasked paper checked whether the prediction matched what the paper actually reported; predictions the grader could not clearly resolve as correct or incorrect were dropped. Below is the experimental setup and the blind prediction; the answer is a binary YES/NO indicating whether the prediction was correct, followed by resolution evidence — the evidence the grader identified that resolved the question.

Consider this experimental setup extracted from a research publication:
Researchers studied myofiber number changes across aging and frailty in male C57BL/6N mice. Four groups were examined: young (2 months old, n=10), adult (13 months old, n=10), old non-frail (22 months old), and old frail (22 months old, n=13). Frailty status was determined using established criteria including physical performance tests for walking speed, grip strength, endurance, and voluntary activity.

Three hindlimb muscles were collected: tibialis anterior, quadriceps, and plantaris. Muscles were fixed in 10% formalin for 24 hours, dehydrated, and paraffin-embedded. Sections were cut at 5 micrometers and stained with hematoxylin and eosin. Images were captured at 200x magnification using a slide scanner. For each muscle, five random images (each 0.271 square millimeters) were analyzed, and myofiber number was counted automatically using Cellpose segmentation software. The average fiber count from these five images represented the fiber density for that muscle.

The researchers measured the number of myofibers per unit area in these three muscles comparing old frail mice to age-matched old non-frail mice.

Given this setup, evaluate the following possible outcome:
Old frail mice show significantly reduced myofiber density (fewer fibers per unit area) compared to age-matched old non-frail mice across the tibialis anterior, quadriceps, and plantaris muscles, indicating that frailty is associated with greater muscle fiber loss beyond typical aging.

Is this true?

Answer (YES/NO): YES